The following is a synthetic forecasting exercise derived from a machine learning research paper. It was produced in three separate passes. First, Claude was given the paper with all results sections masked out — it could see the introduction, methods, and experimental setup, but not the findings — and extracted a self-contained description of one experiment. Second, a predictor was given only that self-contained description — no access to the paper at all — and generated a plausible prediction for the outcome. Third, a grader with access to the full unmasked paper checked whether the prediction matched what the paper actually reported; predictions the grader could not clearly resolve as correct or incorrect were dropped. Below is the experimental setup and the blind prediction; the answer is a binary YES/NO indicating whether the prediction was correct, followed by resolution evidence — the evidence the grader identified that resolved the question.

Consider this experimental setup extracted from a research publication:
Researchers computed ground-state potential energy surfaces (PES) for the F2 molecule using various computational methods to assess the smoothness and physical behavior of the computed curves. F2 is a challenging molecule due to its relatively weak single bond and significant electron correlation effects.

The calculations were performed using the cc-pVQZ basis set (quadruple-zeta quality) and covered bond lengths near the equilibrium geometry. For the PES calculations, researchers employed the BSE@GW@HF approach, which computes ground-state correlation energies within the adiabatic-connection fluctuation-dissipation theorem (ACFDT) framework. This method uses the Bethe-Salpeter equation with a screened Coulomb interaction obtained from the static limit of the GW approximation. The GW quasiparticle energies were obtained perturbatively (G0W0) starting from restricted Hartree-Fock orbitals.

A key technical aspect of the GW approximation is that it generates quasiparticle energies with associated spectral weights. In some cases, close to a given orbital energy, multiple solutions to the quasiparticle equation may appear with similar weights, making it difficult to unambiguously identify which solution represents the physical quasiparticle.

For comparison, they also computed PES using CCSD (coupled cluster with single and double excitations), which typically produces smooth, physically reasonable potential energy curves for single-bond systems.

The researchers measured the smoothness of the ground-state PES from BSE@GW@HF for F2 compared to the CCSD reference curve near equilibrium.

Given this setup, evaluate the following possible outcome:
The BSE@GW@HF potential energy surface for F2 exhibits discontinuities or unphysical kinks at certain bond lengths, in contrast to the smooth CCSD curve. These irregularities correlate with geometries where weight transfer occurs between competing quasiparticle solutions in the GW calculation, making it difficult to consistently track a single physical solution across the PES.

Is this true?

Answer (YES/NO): YES